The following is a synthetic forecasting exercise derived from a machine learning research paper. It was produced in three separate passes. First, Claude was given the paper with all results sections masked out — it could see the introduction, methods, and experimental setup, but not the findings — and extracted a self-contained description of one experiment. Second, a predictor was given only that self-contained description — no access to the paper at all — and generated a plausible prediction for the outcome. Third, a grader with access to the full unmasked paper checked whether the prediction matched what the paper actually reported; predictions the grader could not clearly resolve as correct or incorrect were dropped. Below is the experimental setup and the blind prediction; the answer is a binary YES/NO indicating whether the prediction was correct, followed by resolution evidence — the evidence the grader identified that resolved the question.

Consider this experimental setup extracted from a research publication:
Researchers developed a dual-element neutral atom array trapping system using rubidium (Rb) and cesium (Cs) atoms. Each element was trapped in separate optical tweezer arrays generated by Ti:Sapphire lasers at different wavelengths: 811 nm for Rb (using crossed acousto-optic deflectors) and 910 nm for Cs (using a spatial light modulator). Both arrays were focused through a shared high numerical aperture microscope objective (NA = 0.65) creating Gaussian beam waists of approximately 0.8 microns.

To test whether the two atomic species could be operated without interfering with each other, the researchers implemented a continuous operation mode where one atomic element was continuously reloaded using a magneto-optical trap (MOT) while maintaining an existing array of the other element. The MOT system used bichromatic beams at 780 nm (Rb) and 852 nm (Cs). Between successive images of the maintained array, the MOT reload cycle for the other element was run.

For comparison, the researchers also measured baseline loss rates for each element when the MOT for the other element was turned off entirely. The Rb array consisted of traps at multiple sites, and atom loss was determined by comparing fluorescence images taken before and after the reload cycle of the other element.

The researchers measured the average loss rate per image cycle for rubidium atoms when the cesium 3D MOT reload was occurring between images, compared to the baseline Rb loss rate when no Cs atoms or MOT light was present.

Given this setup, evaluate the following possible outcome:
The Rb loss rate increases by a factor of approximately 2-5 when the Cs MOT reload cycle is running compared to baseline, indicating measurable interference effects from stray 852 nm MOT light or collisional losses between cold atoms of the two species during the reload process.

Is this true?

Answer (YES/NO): NO